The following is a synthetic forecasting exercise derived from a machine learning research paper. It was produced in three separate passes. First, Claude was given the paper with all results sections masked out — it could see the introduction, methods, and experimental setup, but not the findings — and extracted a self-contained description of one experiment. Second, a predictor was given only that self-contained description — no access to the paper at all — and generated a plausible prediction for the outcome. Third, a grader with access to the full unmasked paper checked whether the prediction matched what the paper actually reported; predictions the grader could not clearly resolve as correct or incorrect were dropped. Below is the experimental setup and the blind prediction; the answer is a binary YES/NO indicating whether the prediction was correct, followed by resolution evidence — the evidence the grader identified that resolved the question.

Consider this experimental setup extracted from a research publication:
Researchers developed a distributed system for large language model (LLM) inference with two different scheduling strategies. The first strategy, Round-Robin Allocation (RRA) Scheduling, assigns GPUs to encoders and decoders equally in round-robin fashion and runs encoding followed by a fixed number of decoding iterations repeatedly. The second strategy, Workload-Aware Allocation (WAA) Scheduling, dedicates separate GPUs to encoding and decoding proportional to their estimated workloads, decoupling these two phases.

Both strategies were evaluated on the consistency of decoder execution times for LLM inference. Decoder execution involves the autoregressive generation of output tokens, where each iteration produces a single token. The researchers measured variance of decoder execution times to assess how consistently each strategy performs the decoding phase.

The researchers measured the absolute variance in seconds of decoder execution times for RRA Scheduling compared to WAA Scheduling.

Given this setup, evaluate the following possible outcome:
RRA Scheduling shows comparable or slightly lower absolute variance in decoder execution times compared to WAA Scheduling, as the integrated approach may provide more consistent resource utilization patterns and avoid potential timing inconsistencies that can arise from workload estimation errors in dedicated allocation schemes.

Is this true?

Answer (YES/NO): YES